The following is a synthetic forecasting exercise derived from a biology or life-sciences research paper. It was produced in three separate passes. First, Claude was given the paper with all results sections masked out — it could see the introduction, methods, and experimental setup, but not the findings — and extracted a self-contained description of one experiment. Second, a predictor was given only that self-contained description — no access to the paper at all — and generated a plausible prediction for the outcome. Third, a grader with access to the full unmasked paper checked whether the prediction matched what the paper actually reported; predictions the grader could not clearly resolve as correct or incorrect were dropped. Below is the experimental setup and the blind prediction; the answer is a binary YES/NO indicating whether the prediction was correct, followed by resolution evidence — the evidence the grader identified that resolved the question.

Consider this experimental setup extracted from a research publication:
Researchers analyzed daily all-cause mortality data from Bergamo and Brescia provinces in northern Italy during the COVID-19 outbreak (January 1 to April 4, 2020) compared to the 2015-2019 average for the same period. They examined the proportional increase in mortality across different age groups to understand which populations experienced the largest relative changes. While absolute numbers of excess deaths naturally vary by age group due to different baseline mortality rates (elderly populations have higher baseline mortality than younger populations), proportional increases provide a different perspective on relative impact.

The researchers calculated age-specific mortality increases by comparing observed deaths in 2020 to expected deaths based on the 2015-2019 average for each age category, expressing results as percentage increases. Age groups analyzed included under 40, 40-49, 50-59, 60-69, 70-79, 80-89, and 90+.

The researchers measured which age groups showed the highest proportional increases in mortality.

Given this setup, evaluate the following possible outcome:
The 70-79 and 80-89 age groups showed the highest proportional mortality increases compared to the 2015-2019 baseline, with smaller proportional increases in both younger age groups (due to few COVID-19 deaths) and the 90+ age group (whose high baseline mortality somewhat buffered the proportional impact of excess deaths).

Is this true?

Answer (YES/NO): NO